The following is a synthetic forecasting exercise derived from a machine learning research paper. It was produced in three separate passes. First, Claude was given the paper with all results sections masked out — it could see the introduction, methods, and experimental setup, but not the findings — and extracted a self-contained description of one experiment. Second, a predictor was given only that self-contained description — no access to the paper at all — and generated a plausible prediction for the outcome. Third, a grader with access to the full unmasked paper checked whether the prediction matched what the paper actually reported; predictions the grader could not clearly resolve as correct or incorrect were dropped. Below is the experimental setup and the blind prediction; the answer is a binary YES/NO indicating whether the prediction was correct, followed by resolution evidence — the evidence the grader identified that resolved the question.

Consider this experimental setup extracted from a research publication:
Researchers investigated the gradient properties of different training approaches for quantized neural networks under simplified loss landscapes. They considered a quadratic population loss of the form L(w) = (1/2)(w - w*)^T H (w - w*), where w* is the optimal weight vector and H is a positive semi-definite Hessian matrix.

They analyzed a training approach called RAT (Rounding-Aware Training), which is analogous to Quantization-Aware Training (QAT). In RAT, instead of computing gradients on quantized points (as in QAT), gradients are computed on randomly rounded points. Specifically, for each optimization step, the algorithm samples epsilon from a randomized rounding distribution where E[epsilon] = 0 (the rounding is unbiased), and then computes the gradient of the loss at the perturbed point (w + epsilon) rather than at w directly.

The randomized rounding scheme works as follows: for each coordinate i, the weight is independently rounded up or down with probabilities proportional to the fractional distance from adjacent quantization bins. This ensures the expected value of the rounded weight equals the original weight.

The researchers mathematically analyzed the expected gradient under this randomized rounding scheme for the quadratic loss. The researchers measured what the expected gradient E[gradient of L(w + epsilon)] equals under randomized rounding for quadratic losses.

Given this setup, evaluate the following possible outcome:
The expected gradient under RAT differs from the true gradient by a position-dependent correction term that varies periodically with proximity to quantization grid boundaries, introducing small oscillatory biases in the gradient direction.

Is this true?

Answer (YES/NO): NO